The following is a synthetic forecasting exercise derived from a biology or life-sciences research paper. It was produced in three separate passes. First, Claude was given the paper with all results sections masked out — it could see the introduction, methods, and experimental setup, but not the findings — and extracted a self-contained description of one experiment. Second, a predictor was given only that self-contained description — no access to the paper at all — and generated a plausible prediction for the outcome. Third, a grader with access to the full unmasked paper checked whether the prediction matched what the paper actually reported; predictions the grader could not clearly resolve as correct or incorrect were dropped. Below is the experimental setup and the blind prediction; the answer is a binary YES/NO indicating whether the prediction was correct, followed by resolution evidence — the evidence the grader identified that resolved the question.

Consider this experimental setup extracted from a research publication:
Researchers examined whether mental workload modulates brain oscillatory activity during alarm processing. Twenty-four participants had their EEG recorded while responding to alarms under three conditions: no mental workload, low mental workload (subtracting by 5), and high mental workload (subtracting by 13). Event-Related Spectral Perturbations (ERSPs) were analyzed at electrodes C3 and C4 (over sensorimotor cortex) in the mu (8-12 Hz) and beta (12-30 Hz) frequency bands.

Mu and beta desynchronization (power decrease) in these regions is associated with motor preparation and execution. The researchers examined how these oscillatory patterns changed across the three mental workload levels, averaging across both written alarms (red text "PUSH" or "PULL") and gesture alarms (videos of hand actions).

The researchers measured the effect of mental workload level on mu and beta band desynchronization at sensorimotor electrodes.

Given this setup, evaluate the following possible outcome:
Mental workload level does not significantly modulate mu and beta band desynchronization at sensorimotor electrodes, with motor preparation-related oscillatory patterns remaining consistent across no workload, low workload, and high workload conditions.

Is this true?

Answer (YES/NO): NO